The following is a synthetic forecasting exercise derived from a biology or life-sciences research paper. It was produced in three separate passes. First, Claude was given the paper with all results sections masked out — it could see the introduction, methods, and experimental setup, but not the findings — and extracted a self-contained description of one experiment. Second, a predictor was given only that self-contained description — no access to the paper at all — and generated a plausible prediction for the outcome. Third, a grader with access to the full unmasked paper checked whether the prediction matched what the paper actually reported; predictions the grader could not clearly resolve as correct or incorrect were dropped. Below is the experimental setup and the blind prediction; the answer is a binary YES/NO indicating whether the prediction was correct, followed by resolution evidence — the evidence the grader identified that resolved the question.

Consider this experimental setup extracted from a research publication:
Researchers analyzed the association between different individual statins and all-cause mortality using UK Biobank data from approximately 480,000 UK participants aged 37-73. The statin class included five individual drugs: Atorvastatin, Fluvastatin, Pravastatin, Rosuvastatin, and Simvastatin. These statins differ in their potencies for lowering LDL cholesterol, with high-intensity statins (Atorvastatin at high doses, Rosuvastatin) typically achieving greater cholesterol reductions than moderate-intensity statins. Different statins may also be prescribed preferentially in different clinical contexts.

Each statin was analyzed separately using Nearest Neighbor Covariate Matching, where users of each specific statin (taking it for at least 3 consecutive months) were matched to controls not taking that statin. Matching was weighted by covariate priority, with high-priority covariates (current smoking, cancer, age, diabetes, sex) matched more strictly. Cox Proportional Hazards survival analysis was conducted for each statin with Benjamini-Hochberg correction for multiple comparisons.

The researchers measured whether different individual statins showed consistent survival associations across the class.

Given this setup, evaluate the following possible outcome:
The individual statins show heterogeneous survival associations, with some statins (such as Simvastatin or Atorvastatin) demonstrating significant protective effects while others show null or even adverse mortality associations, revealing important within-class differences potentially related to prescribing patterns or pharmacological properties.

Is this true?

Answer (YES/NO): NO